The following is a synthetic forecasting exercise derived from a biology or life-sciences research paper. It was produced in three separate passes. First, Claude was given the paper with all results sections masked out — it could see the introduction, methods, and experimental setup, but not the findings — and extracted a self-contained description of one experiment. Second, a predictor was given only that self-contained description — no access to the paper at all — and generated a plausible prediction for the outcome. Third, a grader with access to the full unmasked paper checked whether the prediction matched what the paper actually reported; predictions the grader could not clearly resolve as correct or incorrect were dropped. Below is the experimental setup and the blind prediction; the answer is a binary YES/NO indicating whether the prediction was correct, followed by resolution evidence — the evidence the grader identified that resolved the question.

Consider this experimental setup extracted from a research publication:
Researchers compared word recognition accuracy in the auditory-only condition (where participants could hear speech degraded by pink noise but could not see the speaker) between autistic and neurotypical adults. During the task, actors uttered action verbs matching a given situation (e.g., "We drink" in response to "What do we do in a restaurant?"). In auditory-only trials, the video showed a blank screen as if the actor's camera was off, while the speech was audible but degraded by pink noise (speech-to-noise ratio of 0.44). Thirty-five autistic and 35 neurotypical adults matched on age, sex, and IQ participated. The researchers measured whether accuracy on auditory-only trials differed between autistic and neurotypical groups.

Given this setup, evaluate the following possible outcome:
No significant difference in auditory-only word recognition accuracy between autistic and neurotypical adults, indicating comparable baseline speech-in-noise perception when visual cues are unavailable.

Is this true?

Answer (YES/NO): YES